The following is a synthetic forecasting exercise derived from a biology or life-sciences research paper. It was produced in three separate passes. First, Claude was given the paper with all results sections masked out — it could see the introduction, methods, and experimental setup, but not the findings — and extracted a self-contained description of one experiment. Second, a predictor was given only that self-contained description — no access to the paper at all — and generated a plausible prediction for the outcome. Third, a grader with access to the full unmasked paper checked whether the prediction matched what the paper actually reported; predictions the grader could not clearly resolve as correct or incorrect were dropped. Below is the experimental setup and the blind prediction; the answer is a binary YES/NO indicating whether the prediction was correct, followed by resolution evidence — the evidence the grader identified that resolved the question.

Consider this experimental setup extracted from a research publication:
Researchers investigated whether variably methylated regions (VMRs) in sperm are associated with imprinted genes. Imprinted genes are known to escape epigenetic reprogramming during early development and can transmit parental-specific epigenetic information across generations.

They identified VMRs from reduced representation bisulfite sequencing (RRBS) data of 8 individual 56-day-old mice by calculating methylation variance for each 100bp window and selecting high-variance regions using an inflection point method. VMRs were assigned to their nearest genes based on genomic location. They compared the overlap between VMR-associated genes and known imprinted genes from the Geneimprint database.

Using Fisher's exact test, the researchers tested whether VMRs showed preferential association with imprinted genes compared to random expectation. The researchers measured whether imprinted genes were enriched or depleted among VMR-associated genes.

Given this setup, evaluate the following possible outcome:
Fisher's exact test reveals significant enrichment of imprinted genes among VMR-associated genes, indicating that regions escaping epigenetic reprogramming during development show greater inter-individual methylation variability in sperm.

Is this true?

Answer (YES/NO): NO